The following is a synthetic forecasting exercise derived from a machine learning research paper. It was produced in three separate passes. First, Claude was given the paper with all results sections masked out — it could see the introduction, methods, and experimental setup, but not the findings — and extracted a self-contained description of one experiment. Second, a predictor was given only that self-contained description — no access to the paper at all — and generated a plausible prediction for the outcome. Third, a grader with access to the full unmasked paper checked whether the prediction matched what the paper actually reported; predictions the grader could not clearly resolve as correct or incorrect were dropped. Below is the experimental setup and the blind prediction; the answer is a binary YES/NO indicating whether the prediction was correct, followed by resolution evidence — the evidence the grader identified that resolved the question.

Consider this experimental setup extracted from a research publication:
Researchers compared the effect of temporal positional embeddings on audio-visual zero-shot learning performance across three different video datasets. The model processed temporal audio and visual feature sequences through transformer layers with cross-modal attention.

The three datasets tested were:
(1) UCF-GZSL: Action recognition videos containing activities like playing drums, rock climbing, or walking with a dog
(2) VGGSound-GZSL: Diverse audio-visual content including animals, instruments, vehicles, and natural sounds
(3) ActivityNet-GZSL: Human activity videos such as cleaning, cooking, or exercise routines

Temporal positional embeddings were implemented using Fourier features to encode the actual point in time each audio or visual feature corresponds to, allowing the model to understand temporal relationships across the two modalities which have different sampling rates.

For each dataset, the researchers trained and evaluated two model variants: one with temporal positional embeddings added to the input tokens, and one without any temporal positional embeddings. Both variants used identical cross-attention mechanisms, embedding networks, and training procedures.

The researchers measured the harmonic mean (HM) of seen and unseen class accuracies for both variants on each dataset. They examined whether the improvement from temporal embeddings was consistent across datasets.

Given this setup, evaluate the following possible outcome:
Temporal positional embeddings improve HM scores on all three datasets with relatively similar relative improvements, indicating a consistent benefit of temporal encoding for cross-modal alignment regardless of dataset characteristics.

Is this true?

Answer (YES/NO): NO